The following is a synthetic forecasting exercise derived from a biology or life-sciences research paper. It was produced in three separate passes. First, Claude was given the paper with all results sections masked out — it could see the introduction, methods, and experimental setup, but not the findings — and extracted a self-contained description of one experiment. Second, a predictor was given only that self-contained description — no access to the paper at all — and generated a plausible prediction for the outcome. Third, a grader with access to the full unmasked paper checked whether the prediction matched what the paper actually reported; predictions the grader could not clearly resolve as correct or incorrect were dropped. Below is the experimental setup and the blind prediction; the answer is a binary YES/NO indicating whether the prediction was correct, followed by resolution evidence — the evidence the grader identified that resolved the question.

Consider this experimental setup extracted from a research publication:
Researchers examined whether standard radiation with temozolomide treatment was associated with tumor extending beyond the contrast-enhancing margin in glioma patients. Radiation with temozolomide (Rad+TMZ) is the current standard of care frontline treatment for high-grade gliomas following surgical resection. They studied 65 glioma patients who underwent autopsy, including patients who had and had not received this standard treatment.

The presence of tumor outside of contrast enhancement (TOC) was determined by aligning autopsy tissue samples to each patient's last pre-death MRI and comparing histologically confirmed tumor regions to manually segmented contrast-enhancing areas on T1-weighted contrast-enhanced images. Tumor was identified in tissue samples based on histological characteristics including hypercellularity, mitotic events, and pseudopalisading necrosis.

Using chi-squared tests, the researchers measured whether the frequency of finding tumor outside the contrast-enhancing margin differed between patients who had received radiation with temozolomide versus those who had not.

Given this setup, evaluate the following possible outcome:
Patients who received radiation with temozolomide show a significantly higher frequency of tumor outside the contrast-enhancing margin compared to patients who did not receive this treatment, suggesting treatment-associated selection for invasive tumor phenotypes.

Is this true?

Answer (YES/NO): YES